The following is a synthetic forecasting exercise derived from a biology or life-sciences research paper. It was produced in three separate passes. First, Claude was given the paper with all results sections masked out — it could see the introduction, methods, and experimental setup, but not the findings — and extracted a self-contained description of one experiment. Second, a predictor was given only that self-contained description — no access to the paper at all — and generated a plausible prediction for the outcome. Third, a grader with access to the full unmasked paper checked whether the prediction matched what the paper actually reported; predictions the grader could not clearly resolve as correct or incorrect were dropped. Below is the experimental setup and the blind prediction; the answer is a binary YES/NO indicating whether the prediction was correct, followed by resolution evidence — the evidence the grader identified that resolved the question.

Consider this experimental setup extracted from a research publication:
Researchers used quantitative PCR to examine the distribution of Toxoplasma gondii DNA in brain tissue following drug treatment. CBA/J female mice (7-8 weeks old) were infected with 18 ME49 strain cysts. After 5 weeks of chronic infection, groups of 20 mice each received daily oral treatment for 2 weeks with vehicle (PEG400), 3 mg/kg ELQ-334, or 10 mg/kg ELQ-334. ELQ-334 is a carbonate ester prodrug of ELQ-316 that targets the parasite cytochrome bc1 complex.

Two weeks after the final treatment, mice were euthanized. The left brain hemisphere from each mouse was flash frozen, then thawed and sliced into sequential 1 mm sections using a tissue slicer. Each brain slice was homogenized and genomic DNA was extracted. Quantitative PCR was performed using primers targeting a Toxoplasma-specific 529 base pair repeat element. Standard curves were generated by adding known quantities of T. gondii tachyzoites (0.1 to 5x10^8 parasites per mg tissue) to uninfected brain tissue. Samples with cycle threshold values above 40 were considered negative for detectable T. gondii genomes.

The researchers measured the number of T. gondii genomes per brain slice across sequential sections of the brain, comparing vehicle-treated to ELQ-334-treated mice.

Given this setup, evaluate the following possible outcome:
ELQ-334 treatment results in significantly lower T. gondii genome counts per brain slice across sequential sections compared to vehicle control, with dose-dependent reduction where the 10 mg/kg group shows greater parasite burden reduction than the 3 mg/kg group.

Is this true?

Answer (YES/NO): NO